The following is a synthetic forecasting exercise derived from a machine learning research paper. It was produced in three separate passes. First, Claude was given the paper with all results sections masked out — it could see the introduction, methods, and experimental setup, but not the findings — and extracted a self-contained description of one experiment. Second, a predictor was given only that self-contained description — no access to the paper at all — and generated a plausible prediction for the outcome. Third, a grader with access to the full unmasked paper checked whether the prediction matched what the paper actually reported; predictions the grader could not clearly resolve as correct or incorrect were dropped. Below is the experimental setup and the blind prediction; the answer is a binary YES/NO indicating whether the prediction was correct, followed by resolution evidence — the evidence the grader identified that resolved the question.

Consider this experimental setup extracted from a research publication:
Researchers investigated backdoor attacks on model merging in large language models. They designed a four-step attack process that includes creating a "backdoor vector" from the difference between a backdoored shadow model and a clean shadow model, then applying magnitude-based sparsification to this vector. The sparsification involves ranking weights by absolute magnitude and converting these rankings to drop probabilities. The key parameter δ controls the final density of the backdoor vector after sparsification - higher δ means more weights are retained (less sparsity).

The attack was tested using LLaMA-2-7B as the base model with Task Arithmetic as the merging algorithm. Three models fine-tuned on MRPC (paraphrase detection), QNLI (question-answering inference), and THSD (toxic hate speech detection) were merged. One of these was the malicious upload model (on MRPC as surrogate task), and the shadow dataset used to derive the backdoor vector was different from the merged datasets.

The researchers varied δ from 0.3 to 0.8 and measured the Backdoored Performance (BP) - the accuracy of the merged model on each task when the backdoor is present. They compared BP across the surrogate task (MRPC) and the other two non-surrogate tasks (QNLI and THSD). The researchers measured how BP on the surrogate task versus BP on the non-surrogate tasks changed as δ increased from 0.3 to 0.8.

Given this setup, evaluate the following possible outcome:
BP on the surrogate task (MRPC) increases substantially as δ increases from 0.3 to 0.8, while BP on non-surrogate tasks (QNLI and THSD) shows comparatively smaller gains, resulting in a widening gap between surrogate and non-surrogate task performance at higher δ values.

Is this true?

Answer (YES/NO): NO